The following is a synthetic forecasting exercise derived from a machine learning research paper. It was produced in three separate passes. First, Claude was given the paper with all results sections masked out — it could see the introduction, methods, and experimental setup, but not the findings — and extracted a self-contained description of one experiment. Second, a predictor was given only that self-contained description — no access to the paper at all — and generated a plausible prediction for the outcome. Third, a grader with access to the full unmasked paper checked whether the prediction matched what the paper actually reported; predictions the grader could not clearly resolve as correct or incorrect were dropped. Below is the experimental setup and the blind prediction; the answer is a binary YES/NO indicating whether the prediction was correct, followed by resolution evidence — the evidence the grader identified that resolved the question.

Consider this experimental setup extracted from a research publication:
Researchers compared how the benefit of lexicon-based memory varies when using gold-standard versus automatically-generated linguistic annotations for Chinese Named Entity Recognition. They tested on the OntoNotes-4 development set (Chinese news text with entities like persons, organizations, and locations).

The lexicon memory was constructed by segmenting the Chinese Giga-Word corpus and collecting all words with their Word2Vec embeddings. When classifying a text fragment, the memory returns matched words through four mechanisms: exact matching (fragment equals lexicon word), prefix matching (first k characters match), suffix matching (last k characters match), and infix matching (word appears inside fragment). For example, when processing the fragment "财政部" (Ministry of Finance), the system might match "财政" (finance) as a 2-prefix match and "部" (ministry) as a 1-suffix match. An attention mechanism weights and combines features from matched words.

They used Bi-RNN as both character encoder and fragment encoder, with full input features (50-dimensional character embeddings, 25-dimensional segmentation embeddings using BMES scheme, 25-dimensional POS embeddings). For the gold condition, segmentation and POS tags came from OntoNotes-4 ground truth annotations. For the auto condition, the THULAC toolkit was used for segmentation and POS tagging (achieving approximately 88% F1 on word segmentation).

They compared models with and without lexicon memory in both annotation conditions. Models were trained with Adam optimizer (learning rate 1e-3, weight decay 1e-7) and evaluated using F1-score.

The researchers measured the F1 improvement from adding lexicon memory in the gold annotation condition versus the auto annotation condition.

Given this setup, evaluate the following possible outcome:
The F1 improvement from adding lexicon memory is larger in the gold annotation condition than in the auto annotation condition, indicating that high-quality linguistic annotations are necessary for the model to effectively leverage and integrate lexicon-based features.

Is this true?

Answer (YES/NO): YES